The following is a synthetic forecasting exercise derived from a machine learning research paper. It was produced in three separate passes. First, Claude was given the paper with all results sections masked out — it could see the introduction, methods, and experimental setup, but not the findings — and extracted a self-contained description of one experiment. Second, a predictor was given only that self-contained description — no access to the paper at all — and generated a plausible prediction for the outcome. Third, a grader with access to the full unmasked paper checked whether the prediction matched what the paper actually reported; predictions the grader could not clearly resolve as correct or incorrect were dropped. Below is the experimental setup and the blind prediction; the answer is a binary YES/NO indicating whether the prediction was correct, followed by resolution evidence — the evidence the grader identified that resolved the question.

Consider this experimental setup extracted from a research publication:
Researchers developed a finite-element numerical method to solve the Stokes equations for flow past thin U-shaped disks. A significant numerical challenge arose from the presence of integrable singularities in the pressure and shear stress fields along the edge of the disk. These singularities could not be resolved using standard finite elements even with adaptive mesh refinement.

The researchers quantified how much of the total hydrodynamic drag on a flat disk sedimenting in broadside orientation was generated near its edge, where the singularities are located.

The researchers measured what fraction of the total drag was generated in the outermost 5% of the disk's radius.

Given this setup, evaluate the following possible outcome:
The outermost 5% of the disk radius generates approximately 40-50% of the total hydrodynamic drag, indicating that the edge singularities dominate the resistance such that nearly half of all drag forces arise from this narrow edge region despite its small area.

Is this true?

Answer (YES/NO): NO